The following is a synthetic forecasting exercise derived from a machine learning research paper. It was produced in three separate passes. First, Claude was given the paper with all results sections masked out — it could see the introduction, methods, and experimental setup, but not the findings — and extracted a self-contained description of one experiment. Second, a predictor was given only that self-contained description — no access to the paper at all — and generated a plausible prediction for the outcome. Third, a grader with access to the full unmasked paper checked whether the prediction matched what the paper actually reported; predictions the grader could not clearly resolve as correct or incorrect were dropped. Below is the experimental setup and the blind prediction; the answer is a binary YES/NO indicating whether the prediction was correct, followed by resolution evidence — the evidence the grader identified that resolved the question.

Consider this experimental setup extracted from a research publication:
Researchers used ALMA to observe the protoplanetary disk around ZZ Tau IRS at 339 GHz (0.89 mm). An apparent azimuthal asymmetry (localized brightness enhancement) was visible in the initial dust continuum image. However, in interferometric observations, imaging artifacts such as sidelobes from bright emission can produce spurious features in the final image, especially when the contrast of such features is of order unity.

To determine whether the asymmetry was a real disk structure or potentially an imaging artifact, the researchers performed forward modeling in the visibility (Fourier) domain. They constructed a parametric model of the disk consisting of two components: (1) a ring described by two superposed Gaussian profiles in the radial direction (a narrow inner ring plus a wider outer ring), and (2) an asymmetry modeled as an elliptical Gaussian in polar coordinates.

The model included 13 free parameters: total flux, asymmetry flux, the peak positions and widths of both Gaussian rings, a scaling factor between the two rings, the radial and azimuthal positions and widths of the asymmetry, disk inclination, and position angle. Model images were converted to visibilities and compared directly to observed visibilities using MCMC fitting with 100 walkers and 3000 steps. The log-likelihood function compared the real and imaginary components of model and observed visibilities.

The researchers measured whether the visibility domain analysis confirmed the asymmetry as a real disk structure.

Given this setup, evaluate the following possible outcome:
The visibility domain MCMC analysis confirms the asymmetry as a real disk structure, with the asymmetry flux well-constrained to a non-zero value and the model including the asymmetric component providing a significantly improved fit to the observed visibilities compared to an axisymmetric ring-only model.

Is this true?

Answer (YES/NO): YES